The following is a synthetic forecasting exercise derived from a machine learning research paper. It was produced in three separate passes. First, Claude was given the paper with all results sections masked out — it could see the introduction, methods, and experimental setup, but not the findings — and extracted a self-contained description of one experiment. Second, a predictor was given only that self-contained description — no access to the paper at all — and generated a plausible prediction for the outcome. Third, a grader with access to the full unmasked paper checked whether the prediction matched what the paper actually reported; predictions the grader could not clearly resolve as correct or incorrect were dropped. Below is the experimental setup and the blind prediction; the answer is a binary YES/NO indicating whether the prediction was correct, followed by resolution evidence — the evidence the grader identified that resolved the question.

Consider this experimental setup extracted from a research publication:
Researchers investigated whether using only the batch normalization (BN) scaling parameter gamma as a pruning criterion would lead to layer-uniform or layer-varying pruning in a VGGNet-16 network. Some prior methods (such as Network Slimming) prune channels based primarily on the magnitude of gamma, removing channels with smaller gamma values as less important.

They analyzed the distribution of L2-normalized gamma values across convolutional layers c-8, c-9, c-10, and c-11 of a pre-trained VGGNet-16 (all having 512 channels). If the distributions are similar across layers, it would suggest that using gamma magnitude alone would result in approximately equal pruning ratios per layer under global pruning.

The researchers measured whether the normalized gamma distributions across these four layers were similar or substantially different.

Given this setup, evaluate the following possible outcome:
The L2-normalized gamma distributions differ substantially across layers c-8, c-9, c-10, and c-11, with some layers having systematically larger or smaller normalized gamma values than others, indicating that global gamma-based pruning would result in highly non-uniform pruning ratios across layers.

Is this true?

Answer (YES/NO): NO